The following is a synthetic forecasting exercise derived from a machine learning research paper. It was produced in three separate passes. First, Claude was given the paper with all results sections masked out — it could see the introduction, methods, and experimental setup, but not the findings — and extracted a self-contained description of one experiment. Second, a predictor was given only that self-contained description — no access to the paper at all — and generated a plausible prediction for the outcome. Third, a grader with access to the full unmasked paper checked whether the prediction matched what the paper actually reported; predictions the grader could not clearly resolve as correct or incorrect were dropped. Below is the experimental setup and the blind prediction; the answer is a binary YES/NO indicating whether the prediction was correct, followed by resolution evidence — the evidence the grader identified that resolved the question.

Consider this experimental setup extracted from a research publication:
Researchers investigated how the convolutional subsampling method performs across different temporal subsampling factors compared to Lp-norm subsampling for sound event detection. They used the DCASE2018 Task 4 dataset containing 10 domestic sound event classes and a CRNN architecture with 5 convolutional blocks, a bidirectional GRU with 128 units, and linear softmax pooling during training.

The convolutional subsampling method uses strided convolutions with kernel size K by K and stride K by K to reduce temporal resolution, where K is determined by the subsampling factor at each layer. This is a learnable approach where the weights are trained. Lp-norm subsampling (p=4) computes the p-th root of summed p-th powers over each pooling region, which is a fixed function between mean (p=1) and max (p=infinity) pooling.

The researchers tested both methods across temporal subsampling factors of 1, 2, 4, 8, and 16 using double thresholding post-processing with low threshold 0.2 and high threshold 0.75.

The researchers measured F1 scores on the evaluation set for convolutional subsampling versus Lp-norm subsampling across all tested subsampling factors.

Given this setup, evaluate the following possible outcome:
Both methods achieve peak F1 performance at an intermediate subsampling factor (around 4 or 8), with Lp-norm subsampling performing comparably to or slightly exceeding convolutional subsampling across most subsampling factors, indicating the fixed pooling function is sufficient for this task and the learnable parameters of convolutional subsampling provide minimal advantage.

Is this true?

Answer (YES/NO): NO